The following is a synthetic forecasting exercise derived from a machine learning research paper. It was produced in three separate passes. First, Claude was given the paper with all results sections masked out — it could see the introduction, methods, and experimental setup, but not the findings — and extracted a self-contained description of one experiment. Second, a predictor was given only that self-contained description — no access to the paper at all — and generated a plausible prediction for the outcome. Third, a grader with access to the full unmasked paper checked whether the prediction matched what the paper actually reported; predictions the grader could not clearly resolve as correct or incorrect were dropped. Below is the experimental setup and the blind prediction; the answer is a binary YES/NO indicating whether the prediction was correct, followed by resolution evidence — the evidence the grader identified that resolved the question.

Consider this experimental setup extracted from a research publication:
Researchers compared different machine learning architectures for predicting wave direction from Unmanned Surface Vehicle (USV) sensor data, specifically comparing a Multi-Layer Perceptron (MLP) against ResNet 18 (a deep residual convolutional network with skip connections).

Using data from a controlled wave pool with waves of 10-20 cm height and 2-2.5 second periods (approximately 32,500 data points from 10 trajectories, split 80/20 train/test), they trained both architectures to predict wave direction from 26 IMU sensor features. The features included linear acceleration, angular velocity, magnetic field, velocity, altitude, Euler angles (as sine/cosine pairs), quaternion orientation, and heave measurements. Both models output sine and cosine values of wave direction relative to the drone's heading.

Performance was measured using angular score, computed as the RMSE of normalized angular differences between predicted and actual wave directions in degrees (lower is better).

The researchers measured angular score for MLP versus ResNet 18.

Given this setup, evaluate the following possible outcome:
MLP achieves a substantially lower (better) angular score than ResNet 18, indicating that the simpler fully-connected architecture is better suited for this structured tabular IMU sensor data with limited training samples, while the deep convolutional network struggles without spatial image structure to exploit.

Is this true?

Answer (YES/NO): NO